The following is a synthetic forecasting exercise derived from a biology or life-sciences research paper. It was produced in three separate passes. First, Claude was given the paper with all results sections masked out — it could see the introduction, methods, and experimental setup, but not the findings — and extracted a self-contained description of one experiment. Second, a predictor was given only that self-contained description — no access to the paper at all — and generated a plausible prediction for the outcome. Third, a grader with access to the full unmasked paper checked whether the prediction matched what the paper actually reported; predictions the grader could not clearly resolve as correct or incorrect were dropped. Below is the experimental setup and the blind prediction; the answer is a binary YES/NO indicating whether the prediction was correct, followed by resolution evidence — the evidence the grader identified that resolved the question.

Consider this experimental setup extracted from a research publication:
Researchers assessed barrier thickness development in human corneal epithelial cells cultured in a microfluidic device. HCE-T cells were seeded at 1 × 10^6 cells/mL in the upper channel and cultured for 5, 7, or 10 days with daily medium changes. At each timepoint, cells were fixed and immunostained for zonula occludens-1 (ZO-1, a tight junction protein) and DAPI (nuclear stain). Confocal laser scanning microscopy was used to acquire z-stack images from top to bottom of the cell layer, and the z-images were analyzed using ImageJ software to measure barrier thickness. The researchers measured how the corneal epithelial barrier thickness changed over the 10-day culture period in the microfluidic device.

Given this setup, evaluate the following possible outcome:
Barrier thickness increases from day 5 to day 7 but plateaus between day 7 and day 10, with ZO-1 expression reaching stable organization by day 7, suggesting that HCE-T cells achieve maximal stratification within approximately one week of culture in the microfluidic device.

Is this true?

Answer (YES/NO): NO